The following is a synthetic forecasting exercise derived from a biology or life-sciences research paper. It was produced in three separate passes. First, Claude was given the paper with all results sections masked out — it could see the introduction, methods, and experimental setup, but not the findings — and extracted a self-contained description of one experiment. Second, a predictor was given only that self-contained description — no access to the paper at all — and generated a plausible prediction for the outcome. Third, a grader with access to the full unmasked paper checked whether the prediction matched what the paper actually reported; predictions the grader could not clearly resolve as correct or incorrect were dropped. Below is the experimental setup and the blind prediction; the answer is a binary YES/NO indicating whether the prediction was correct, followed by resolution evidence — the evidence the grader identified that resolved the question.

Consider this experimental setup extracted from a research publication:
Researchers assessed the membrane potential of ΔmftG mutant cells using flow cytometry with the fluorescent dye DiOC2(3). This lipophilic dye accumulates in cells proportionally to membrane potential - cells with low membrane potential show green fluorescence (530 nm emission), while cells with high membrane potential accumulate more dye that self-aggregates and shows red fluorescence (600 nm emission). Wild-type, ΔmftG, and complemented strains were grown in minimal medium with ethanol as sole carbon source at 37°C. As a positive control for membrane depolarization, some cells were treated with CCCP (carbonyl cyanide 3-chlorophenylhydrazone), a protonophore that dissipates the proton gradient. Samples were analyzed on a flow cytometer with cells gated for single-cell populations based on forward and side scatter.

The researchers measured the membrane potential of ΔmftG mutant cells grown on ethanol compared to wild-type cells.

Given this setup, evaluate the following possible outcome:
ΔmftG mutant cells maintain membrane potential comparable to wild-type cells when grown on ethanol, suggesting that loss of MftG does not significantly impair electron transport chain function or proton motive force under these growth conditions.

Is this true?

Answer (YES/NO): YES